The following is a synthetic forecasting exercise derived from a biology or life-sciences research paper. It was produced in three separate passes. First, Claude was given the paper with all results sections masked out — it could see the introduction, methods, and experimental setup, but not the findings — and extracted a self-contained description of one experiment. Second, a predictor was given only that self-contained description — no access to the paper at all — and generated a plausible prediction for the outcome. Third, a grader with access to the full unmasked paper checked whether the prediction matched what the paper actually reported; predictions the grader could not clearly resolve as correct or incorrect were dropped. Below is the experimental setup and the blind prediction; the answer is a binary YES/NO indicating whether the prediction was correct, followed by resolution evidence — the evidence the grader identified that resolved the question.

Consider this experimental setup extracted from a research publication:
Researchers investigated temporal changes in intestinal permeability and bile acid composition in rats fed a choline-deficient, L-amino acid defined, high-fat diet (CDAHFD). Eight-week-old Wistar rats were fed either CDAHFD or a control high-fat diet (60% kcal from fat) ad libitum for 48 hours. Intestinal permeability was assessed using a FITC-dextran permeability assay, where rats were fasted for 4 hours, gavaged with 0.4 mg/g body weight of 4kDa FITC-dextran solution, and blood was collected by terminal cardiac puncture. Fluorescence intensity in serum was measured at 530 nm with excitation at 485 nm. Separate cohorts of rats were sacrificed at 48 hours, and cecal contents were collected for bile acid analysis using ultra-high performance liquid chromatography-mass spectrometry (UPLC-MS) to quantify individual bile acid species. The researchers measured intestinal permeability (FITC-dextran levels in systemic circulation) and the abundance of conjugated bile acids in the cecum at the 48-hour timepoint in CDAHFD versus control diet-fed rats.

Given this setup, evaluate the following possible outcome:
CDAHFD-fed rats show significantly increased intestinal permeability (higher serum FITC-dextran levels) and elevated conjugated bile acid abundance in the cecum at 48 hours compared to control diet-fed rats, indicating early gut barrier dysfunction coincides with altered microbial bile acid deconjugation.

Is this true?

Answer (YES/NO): NO